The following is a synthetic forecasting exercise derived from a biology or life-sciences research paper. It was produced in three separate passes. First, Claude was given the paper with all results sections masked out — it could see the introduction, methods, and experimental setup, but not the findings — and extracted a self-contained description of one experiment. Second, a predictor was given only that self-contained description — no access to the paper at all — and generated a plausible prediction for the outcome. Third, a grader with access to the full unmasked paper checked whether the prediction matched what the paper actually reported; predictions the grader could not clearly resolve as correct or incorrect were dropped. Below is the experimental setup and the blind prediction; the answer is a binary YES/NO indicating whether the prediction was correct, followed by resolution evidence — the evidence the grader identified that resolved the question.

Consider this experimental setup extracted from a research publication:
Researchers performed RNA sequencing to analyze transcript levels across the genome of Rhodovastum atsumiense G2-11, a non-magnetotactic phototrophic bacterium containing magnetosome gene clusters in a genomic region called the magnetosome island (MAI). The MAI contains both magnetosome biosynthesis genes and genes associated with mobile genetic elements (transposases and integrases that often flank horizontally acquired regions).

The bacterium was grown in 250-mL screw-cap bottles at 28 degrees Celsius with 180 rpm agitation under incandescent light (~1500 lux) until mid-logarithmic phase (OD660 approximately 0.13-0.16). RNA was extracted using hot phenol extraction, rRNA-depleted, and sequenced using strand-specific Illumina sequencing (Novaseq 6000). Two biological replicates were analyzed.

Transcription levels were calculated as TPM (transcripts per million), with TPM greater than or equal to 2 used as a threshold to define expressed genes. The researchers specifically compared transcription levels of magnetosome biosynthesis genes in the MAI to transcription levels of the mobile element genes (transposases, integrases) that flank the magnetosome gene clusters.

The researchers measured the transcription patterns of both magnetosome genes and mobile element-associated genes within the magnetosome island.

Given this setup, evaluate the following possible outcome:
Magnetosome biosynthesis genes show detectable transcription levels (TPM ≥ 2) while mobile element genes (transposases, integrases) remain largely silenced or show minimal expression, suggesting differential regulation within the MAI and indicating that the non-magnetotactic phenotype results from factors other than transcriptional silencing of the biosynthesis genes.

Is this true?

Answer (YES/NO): NO